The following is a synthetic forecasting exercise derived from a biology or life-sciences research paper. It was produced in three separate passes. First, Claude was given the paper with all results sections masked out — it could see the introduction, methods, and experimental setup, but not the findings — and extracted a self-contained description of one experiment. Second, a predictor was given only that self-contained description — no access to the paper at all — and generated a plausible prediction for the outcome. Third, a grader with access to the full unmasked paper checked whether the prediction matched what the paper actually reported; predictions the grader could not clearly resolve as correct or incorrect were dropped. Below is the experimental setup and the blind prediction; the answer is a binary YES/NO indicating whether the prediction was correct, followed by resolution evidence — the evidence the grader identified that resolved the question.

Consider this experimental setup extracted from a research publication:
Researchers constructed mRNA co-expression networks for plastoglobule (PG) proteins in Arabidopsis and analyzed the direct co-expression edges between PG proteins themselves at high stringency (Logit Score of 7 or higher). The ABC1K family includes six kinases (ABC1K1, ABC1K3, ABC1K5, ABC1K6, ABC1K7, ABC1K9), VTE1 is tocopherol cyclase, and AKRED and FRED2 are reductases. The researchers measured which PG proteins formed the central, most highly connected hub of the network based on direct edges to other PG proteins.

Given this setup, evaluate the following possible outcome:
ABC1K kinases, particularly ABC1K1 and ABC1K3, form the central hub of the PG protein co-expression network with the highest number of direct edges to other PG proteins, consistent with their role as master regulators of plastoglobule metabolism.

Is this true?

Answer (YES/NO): NO